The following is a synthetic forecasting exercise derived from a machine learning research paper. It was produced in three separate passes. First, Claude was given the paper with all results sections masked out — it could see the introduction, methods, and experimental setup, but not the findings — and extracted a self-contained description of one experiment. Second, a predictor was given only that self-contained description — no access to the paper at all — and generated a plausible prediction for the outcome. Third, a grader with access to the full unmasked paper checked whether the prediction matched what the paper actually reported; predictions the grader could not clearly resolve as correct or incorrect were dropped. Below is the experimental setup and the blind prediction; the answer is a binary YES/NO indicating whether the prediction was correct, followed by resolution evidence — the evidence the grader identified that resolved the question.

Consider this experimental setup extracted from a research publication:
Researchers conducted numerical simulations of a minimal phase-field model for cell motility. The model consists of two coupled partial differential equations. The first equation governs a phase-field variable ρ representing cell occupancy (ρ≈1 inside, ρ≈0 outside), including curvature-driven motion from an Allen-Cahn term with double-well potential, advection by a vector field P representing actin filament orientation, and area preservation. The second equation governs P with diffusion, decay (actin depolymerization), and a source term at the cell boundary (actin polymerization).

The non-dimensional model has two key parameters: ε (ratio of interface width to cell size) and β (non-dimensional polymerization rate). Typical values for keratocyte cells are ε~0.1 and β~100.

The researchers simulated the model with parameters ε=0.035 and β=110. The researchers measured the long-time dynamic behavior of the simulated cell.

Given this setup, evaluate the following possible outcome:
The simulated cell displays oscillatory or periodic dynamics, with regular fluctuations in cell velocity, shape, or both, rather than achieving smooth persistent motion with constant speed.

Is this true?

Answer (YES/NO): YES